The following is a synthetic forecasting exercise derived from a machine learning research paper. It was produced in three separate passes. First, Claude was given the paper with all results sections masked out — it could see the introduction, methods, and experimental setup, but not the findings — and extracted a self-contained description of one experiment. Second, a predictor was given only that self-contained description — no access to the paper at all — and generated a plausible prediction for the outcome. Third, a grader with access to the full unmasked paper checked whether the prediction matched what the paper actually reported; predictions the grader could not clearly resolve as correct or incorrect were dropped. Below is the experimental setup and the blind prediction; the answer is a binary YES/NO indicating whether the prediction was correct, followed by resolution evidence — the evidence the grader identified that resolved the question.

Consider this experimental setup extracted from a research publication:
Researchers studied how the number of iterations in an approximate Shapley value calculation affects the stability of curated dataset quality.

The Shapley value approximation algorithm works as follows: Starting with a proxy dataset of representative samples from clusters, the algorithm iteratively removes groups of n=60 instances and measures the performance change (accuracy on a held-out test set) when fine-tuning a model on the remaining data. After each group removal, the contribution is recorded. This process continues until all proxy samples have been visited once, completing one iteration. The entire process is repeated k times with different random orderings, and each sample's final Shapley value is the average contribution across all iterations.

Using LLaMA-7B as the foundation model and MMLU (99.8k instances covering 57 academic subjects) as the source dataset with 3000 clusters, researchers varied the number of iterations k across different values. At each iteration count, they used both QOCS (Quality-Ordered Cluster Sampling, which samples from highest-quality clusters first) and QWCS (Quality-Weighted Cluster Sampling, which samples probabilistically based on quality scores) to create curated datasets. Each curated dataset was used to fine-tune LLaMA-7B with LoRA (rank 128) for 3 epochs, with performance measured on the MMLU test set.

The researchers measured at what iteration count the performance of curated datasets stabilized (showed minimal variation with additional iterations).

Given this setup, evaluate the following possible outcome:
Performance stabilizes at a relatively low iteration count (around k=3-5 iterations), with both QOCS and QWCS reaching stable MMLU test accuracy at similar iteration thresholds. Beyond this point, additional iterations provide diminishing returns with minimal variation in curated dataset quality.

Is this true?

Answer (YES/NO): NO